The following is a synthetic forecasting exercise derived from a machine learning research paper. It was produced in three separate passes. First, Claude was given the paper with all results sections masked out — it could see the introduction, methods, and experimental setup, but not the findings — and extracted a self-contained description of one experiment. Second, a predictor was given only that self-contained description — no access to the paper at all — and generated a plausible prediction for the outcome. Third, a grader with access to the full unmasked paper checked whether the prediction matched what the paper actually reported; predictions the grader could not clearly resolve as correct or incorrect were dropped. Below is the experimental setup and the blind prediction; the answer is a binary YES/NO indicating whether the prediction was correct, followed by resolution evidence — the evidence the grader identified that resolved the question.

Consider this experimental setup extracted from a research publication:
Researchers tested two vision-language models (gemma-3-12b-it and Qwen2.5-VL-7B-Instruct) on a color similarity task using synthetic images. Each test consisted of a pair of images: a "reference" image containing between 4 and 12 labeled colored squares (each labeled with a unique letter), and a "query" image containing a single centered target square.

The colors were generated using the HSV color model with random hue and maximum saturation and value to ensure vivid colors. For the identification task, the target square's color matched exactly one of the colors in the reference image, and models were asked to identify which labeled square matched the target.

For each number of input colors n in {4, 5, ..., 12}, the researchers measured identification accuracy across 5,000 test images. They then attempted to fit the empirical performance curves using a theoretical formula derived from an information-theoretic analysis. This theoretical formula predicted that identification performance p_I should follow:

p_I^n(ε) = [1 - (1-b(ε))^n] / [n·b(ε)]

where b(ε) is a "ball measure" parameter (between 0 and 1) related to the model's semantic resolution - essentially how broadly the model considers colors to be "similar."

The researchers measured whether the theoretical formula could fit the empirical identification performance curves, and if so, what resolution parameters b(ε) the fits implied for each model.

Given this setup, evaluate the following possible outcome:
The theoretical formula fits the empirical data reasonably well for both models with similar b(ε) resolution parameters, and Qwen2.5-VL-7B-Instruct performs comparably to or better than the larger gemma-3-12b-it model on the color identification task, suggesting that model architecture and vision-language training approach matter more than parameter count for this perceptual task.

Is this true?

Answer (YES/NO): NO